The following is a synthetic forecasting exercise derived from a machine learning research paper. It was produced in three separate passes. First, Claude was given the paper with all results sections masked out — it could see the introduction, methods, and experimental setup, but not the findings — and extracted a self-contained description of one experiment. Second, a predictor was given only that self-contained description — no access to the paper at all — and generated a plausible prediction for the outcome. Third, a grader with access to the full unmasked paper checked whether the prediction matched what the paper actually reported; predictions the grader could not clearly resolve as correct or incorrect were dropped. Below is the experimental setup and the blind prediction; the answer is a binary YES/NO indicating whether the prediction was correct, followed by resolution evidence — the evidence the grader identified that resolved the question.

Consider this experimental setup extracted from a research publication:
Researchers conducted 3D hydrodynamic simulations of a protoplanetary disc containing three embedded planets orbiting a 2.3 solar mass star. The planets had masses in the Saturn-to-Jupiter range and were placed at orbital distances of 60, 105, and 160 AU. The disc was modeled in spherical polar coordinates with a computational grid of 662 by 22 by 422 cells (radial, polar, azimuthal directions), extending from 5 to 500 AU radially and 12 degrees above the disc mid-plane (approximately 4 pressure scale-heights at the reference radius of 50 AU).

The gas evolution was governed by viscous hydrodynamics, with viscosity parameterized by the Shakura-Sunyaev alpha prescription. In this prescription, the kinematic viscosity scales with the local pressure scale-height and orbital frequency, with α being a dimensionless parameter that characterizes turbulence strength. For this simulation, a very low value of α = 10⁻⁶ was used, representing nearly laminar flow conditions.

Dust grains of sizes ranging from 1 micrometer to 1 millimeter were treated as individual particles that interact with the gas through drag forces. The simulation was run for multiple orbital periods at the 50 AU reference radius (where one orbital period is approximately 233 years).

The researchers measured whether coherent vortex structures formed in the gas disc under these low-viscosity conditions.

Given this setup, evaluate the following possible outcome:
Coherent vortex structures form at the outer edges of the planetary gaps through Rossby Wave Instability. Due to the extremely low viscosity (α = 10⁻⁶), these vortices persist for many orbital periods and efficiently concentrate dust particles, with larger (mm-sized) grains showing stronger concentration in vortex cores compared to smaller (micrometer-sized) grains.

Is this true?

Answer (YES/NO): YES